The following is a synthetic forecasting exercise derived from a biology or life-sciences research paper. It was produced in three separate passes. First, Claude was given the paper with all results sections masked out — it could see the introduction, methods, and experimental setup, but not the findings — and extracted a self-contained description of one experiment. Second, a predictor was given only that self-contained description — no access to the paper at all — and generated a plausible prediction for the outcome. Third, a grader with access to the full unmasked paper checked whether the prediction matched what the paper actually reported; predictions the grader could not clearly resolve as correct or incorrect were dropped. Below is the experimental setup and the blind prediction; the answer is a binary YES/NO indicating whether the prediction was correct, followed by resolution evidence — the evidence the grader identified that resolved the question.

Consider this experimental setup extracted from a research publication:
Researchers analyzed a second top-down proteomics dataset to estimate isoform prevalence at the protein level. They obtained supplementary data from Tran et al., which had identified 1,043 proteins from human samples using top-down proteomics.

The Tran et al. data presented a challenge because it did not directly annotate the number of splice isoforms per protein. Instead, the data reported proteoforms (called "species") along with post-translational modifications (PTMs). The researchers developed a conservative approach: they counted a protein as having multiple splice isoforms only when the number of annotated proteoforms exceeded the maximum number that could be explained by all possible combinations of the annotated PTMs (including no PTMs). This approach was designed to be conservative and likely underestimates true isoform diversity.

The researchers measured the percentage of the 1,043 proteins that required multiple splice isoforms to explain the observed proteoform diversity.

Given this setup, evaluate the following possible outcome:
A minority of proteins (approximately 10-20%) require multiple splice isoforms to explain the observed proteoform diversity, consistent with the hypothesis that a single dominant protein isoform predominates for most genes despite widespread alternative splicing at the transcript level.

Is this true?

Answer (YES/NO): NO